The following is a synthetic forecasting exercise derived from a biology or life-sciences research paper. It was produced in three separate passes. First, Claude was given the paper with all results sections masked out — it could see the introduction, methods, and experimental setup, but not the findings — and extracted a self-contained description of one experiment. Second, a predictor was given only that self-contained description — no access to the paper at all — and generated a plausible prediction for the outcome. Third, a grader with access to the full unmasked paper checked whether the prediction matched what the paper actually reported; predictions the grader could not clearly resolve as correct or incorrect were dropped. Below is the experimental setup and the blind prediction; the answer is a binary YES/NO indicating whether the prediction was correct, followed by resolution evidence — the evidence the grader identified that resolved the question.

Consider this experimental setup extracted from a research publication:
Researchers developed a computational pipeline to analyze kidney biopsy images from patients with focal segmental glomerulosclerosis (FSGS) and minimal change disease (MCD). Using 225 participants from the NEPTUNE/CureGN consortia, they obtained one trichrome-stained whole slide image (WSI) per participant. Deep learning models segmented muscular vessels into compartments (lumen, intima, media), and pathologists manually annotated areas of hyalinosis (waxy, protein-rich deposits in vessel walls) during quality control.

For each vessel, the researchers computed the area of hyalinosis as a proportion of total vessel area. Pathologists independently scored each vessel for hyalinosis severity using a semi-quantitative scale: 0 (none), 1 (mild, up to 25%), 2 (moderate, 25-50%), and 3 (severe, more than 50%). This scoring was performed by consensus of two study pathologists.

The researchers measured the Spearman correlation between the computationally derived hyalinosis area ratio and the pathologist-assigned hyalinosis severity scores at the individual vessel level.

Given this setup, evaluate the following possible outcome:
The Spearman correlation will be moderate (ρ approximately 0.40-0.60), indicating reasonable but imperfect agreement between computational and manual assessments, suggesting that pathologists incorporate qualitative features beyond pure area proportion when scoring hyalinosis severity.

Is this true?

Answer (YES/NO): YES